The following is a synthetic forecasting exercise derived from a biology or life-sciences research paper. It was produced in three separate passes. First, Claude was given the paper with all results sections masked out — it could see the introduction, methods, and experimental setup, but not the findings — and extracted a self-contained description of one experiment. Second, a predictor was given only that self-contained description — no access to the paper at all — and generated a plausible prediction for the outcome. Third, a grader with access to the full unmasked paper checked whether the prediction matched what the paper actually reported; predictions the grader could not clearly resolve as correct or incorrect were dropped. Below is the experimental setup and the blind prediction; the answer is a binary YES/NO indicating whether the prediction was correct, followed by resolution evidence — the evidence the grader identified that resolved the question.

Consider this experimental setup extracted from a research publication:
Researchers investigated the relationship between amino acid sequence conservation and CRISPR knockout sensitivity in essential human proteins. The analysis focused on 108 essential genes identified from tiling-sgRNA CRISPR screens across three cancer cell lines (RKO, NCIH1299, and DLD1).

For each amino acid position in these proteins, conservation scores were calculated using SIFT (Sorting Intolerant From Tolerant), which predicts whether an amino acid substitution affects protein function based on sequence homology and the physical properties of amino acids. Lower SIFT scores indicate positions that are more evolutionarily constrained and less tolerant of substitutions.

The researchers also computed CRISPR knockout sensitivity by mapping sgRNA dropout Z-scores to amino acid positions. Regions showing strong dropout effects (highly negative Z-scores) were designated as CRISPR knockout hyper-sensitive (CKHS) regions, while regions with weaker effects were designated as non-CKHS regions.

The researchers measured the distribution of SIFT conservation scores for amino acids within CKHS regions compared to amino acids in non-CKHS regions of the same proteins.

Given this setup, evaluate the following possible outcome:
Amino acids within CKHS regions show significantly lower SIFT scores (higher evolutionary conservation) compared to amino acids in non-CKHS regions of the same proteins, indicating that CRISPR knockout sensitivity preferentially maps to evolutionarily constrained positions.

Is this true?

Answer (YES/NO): YES